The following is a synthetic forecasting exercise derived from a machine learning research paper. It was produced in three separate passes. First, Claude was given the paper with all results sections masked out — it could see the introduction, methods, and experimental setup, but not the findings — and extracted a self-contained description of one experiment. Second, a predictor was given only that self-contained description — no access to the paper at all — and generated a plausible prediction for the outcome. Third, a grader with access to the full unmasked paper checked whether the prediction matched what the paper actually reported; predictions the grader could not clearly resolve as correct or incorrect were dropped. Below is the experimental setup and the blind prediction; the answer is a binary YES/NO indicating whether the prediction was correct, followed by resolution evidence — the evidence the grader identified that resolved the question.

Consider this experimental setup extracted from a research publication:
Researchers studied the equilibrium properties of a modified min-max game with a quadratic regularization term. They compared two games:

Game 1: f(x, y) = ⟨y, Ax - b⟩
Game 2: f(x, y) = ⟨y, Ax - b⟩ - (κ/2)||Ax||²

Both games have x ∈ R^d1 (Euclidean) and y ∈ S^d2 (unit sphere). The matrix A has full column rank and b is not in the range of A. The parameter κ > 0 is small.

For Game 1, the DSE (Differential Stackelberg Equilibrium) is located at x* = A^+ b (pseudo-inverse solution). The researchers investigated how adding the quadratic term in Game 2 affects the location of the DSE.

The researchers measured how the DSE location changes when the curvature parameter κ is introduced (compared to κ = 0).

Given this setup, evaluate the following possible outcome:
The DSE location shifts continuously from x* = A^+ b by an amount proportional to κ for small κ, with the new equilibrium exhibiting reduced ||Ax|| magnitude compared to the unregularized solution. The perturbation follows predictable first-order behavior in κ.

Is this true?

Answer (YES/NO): NO